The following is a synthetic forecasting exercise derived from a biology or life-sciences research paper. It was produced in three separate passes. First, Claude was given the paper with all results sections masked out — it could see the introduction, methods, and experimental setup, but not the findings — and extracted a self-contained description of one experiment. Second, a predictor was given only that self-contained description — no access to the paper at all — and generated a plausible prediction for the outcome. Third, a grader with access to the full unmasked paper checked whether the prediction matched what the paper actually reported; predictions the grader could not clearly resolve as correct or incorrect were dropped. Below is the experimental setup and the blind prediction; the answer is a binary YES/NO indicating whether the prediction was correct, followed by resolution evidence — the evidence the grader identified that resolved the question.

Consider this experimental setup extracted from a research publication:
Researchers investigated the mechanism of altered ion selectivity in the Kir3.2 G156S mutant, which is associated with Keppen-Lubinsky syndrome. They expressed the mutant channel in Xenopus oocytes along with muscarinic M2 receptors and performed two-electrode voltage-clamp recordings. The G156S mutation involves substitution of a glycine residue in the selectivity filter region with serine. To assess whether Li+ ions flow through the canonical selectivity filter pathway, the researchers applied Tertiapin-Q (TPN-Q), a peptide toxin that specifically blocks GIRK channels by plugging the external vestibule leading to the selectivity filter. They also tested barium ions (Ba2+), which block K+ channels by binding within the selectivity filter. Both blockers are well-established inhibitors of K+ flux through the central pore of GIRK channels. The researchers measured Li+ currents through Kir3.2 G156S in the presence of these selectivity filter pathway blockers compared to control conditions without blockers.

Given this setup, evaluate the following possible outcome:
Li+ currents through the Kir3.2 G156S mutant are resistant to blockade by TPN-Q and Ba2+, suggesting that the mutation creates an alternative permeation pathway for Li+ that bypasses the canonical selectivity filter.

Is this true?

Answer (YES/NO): YES